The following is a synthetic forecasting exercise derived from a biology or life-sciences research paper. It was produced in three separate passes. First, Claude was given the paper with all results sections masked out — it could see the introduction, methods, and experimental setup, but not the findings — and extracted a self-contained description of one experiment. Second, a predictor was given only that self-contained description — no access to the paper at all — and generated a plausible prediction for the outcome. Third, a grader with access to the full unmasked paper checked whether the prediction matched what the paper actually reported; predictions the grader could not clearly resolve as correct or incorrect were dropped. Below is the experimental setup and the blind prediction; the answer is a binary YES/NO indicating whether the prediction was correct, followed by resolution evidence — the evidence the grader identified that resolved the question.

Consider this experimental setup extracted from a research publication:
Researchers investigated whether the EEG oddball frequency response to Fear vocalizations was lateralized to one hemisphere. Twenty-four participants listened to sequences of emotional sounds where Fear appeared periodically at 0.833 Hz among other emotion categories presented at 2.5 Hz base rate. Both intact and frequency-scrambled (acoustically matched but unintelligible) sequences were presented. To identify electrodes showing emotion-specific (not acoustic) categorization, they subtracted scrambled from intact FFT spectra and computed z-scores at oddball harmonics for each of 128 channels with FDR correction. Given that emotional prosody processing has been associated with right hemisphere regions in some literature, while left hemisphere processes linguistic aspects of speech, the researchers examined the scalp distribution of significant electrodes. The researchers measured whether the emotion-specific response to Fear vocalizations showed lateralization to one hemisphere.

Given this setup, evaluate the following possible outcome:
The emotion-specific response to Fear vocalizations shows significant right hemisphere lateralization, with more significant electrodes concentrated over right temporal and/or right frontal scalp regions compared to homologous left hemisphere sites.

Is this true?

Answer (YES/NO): NO